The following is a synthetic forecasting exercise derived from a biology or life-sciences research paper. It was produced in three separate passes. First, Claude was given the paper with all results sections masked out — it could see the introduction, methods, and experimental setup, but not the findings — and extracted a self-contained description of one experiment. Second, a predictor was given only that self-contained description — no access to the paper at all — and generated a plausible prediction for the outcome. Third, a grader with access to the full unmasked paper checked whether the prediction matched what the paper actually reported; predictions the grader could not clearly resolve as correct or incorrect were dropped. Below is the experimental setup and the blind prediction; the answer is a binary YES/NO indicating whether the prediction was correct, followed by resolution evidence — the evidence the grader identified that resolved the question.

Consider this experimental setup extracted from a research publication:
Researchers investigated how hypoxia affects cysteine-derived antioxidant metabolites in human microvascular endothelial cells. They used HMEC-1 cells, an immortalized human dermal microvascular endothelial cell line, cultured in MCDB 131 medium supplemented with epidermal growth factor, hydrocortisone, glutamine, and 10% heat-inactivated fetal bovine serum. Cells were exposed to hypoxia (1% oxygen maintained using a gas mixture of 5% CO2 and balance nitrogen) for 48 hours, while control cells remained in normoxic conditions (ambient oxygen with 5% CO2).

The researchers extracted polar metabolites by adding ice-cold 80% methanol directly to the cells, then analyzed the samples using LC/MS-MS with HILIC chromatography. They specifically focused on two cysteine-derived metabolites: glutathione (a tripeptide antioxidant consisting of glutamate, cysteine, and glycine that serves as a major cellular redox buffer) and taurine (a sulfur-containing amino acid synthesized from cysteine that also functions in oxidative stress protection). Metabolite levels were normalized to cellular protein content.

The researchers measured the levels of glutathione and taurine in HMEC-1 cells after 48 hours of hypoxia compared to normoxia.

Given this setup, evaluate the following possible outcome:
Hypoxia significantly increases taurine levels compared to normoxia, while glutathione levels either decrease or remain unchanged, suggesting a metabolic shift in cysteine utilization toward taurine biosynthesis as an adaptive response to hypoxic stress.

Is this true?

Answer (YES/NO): NO